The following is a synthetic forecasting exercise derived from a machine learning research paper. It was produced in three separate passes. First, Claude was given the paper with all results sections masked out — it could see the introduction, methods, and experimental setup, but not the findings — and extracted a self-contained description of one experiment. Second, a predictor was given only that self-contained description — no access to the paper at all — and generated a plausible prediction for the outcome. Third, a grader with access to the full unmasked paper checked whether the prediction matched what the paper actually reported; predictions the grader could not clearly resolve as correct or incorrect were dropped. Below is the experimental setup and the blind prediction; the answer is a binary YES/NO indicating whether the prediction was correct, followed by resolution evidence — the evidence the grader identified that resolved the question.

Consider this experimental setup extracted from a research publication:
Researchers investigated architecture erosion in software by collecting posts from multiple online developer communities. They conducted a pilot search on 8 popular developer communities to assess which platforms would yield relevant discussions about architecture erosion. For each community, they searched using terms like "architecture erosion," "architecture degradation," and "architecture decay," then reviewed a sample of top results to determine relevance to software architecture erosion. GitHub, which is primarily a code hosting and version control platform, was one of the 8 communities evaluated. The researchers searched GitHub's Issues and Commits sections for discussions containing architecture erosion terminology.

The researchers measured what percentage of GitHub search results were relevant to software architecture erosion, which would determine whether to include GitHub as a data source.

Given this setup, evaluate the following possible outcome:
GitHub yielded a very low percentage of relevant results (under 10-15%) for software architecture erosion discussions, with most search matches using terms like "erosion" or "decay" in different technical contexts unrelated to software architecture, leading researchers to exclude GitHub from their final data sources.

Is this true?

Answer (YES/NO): NO